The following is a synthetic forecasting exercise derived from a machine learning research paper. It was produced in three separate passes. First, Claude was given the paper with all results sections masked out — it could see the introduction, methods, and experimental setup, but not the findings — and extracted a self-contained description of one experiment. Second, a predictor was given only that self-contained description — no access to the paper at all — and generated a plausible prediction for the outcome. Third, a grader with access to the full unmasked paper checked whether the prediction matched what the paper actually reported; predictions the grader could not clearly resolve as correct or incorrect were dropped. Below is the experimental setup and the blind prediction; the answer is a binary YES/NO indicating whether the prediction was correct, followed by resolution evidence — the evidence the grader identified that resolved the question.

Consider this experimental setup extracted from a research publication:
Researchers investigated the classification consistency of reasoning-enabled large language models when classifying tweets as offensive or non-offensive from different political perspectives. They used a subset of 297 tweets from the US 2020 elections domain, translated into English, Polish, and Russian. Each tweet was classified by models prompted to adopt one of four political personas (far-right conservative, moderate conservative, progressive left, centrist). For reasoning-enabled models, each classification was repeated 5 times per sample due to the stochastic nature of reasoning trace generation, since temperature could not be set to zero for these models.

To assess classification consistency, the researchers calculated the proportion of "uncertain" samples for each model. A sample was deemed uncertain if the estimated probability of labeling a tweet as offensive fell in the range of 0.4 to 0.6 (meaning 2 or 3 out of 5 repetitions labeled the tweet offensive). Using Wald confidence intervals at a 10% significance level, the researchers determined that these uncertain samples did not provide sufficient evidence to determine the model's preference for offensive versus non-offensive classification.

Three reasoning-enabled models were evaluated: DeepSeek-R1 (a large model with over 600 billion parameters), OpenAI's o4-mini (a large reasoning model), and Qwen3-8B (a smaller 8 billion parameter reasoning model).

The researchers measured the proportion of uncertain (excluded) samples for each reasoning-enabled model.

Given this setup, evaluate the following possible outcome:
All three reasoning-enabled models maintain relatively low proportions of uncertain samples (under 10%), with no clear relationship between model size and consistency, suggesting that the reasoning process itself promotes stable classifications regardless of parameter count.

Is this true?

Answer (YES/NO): NO